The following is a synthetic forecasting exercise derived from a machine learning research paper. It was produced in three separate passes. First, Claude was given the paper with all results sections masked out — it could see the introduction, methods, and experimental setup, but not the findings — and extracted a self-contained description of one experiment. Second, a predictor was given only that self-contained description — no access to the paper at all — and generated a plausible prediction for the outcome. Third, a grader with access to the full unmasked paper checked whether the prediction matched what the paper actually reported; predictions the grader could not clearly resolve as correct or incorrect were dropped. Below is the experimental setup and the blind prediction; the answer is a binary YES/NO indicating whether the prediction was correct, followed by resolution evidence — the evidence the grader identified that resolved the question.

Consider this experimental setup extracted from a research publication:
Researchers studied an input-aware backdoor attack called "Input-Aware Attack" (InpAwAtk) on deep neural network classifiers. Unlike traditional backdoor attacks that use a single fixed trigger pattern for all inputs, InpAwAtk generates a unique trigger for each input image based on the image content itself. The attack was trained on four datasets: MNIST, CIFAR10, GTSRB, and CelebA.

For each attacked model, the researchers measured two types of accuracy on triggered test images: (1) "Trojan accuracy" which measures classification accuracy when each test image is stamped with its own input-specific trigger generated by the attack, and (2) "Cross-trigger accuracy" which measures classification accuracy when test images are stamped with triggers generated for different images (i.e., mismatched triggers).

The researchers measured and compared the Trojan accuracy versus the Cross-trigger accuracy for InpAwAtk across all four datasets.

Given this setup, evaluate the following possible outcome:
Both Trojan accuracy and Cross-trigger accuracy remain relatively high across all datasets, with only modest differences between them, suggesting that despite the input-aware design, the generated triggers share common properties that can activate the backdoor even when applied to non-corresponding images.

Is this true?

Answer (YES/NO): NO